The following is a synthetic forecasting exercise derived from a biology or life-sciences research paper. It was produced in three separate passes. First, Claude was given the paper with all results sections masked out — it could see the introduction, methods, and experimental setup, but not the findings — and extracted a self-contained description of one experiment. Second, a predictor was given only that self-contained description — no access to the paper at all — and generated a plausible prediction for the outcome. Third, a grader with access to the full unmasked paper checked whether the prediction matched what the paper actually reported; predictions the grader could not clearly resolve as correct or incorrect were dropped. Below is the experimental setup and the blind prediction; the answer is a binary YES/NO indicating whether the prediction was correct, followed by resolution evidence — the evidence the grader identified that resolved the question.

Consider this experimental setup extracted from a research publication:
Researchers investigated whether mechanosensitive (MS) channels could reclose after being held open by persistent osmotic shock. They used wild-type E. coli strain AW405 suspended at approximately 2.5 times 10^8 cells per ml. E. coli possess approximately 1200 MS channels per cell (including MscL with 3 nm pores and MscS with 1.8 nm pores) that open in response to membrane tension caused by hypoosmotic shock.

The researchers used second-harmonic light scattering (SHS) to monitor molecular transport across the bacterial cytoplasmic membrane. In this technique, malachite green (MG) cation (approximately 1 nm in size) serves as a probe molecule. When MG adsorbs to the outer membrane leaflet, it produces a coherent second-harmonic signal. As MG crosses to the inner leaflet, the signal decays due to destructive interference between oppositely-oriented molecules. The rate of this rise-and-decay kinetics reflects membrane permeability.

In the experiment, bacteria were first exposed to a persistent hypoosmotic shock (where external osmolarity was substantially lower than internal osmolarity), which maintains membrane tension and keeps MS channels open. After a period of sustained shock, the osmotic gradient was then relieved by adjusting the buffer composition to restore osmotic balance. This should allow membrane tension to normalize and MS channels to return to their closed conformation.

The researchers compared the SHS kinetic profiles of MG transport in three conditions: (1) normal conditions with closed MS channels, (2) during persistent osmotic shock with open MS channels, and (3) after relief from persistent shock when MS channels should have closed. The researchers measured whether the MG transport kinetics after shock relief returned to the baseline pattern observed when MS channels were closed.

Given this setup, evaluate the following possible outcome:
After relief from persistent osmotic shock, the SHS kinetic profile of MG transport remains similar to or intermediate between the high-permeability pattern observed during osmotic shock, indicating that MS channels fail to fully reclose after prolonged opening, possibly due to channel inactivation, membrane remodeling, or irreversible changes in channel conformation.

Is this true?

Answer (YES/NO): NO